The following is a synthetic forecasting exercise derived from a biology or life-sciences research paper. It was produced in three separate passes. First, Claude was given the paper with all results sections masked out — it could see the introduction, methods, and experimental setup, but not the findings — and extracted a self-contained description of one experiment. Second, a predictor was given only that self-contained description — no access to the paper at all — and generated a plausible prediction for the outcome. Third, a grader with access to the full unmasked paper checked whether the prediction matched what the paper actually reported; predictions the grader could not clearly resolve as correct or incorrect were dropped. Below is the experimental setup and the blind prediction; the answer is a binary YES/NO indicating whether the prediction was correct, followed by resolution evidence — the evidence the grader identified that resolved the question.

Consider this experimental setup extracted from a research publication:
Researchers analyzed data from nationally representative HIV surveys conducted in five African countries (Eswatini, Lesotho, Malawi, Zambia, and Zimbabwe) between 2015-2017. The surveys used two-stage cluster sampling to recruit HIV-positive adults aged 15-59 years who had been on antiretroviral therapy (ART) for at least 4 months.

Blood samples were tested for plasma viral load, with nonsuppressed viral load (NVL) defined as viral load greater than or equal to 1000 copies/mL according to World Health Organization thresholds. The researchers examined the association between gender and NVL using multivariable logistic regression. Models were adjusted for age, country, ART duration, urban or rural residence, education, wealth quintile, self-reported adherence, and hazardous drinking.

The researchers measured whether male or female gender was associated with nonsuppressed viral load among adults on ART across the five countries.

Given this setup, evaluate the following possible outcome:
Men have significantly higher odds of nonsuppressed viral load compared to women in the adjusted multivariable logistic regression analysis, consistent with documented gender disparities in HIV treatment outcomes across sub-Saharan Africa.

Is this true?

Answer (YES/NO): YES